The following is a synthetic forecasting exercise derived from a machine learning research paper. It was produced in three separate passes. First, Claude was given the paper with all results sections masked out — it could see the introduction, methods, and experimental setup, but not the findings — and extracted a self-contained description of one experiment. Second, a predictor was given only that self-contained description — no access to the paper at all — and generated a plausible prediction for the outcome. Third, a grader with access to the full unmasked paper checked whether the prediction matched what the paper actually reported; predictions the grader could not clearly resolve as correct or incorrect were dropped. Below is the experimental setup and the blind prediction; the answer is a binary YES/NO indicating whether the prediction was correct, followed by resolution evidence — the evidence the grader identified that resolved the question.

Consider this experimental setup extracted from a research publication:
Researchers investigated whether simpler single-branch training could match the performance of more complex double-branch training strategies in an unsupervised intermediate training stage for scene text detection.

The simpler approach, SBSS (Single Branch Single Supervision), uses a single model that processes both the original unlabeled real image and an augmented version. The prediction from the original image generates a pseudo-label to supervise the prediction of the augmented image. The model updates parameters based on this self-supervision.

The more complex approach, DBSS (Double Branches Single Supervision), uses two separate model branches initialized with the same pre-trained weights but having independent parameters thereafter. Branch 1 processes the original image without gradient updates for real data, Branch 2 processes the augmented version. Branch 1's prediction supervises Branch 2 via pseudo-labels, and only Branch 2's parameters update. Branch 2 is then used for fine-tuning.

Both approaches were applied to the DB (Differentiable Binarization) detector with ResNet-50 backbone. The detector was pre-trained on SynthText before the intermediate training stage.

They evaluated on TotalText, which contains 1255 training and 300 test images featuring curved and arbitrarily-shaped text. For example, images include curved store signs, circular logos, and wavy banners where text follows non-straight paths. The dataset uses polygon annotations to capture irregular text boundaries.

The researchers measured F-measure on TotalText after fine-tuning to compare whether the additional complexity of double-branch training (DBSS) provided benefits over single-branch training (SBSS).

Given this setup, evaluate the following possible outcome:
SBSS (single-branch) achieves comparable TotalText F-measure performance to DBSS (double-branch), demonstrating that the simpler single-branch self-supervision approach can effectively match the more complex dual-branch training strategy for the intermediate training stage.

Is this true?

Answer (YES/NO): YES